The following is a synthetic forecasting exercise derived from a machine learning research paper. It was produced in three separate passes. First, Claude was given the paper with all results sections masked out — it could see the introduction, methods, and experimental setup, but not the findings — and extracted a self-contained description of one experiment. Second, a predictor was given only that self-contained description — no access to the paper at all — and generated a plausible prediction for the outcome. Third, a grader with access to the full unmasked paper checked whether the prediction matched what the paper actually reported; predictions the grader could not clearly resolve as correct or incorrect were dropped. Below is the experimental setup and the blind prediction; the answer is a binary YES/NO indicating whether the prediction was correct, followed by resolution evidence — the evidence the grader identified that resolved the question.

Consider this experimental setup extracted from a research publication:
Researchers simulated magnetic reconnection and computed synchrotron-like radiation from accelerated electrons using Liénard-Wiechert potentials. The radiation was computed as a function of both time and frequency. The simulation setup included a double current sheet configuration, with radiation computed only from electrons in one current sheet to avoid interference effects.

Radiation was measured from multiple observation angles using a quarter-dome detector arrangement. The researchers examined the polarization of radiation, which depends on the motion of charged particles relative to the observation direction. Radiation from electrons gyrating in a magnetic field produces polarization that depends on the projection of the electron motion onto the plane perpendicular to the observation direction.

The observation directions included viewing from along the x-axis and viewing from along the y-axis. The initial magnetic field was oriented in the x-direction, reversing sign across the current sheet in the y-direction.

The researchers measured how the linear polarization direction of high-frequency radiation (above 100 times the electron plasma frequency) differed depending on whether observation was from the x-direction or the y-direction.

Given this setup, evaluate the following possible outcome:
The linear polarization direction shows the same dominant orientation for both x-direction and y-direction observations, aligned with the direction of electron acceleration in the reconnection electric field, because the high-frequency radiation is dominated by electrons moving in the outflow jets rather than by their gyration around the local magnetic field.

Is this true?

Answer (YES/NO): NO